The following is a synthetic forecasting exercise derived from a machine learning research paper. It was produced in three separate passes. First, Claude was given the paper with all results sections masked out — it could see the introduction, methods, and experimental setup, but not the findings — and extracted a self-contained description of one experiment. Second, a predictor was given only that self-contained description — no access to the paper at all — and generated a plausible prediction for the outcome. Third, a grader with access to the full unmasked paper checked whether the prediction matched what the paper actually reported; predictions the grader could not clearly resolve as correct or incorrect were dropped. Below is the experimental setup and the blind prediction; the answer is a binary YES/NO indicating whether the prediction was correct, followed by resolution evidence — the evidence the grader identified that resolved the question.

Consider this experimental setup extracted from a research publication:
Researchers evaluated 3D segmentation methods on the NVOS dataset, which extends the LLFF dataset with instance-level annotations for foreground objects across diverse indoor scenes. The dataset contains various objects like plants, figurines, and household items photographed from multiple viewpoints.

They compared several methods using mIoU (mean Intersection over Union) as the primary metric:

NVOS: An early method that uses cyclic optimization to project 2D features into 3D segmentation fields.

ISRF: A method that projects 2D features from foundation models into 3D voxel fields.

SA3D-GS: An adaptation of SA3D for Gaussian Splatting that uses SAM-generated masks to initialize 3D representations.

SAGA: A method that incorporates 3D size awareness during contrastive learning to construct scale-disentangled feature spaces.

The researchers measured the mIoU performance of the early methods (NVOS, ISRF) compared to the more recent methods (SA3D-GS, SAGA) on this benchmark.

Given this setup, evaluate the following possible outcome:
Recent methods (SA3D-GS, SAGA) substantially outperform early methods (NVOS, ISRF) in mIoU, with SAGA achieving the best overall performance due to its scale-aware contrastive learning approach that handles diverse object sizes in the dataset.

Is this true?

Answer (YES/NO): NO